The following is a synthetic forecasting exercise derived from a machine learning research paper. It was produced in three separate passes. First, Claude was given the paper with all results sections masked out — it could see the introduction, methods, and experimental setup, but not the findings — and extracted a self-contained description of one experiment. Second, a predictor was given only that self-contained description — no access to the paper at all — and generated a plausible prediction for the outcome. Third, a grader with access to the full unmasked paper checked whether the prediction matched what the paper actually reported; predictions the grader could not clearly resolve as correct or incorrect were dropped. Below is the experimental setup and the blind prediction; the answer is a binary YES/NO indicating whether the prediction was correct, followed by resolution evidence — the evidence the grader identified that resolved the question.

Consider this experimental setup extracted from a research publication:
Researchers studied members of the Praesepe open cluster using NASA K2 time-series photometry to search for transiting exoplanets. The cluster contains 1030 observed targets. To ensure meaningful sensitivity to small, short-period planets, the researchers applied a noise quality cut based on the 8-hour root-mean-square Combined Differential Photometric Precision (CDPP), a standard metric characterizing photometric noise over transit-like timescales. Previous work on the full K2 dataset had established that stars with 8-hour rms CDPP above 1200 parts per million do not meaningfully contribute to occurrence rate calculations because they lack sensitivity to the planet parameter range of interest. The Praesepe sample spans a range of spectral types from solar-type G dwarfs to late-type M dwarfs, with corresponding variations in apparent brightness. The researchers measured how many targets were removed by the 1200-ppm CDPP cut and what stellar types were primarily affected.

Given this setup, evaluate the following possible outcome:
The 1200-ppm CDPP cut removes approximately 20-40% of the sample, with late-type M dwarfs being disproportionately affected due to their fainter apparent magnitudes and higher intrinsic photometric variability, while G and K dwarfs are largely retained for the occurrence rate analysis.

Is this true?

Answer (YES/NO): NO